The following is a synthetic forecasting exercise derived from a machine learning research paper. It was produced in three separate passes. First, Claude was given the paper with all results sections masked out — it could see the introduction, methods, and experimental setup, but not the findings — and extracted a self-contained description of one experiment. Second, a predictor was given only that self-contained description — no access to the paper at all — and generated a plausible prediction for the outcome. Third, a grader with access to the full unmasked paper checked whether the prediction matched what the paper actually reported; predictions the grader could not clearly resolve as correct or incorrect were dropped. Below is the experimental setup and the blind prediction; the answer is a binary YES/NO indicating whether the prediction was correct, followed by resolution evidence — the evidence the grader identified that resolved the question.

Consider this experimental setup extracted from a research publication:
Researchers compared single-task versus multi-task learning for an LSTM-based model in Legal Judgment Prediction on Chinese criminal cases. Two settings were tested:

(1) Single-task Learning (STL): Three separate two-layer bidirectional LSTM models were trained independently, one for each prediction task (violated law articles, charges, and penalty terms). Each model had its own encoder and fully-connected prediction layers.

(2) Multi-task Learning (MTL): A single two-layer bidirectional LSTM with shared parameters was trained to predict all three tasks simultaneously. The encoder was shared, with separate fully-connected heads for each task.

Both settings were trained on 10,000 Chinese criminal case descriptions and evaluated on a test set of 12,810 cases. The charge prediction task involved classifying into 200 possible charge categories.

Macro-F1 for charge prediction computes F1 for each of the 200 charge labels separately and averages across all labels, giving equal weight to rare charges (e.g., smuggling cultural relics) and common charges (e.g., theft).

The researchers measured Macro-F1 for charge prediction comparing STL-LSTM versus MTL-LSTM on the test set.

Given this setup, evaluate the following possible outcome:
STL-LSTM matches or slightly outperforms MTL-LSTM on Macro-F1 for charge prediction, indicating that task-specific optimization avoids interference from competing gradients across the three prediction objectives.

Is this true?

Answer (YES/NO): NO